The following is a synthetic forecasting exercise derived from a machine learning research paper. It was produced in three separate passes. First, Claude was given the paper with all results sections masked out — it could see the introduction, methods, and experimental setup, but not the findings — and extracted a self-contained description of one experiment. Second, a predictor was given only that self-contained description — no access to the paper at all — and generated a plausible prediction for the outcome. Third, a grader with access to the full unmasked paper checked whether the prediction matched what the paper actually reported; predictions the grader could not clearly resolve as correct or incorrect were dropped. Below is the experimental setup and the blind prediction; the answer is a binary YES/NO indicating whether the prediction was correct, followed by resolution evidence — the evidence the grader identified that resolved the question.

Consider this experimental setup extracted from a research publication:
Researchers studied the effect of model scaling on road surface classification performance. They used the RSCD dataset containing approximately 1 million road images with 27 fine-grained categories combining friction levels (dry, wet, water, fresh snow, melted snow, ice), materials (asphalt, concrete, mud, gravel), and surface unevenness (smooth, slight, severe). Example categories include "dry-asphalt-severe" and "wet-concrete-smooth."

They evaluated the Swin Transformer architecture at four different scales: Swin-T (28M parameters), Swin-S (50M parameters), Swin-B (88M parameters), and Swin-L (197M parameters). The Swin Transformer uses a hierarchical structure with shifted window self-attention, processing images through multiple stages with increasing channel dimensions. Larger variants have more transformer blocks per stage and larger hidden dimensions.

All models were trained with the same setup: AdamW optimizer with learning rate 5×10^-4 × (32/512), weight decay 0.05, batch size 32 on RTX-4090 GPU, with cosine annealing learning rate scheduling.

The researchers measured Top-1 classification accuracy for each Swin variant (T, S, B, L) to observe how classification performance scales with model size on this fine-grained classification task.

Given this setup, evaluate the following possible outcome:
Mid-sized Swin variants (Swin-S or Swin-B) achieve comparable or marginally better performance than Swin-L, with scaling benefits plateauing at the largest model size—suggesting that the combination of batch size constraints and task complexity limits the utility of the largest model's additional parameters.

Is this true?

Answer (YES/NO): NO